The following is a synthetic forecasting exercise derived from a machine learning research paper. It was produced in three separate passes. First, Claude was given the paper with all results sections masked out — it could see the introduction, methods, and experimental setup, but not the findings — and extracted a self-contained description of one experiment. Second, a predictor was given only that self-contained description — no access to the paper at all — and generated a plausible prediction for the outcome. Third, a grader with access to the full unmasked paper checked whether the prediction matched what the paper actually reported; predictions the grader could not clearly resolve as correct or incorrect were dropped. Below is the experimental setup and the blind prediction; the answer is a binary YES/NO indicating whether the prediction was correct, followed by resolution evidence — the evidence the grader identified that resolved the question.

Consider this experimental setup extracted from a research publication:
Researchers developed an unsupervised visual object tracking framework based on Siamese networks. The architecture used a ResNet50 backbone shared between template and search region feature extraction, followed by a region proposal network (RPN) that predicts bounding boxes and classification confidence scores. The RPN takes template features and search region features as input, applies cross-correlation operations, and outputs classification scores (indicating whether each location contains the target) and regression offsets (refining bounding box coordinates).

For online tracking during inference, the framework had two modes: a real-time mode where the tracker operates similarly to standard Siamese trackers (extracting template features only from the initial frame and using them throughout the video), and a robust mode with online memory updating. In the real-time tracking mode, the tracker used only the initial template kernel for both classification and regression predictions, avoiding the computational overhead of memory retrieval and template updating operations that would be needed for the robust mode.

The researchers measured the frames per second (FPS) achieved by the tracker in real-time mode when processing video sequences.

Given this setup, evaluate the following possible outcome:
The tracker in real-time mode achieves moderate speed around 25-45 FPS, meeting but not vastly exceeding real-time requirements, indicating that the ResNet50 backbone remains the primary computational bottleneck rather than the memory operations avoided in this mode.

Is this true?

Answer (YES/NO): NO